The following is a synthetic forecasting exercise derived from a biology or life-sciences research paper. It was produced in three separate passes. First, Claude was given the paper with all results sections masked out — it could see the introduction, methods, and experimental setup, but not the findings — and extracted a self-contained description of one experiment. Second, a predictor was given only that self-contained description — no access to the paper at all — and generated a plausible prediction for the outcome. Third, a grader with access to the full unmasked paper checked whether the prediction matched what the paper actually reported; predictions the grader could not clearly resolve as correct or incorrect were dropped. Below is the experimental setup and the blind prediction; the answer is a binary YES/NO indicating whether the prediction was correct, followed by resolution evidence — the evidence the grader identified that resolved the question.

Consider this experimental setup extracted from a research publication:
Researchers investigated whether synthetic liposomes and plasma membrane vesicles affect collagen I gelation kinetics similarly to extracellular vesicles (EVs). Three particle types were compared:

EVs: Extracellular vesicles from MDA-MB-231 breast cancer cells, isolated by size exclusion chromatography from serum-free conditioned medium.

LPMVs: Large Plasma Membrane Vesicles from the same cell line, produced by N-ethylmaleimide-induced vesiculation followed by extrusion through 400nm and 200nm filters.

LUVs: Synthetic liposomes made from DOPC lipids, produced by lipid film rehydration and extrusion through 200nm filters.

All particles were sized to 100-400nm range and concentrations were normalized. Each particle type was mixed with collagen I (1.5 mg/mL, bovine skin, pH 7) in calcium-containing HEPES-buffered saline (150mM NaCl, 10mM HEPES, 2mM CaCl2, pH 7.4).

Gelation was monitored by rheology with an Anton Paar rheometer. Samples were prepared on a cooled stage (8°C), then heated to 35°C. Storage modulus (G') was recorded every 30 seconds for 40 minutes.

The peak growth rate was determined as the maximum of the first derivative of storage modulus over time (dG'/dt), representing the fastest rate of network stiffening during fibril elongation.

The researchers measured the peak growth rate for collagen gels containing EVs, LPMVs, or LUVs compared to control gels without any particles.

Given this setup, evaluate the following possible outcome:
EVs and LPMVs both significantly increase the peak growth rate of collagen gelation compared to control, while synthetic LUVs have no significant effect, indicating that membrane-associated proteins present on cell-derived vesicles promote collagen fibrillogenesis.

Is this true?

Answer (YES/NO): NO